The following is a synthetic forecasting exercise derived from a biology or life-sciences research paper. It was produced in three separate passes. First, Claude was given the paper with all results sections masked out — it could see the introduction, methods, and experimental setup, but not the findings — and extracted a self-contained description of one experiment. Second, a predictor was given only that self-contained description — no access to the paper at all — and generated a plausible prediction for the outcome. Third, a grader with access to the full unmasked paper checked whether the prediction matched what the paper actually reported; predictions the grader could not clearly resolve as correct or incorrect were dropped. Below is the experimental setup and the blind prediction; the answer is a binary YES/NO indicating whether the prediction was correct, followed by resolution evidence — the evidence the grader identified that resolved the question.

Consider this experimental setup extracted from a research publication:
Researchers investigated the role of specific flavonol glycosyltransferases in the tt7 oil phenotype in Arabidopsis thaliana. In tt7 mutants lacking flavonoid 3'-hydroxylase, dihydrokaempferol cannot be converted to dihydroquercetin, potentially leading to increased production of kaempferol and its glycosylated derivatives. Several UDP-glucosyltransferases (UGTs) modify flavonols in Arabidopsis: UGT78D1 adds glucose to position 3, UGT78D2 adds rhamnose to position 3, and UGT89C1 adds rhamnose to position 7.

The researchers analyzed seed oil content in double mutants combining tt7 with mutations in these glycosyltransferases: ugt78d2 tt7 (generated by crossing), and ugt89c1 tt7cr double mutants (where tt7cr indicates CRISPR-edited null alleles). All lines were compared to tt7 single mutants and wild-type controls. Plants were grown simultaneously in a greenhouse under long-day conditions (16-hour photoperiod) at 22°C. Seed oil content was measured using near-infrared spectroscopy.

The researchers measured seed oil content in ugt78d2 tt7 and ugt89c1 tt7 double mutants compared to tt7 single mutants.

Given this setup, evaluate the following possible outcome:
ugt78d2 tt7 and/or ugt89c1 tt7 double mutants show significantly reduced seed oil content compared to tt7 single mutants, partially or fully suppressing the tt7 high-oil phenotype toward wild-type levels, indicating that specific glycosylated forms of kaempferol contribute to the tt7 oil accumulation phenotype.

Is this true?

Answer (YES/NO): NO